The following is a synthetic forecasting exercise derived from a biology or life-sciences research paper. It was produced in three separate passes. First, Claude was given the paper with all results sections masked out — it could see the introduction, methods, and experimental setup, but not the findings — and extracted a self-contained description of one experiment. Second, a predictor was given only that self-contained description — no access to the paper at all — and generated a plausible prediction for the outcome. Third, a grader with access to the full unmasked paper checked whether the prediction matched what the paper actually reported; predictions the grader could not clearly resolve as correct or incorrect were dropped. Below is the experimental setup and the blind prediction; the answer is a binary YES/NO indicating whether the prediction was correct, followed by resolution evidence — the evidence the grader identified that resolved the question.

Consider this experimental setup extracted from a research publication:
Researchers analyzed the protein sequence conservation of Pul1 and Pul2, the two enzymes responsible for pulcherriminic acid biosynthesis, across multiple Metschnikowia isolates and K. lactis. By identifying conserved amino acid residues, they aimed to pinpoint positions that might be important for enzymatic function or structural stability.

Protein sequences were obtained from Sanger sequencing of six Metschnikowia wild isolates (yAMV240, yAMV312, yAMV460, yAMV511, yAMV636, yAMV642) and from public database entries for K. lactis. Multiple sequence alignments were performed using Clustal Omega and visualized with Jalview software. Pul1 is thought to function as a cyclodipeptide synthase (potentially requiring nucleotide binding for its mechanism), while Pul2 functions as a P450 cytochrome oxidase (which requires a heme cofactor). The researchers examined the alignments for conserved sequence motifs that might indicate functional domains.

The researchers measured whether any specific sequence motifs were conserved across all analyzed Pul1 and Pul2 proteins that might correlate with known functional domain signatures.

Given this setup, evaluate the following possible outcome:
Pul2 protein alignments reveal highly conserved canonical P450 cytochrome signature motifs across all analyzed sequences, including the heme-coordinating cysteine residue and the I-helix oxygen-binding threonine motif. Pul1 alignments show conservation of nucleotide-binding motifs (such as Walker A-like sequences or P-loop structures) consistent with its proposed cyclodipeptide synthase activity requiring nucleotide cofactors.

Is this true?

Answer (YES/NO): NO